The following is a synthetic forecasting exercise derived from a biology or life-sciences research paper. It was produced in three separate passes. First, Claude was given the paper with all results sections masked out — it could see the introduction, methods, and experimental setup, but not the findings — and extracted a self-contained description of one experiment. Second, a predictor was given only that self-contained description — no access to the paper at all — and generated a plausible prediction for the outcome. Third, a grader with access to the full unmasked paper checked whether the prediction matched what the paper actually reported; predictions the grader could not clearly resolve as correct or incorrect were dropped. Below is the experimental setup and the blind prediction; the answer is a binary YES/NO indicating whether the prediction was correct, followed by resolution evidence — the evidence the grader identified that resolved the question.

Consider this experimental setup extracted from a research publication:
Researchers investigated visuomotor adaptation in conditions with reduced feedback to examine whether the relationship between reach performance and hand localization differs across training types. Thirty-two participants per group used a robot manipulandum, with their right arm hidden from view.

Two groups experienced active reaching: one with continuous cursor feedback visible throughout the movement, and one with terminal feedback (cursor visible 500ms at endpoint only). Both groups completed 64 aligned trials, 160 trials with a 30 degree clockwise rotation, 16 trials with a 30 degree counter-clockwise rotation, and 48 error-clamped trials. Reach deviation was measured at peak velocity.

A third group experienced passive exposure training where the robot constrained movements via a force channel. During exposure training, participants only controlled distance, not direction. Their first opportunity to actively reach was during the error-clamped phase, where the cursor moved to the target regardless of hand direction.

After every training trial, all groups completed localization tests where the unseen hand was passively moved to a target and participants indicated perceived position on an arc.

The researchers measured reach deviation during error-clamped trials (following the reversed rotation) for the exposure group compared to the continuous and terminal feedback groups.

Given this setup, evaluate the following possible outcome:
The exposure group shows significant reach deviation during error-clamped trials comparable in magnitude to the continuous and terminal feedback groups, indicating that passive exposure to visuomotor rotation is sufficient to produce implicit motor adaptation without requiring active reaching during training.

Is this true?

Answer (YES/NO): YES